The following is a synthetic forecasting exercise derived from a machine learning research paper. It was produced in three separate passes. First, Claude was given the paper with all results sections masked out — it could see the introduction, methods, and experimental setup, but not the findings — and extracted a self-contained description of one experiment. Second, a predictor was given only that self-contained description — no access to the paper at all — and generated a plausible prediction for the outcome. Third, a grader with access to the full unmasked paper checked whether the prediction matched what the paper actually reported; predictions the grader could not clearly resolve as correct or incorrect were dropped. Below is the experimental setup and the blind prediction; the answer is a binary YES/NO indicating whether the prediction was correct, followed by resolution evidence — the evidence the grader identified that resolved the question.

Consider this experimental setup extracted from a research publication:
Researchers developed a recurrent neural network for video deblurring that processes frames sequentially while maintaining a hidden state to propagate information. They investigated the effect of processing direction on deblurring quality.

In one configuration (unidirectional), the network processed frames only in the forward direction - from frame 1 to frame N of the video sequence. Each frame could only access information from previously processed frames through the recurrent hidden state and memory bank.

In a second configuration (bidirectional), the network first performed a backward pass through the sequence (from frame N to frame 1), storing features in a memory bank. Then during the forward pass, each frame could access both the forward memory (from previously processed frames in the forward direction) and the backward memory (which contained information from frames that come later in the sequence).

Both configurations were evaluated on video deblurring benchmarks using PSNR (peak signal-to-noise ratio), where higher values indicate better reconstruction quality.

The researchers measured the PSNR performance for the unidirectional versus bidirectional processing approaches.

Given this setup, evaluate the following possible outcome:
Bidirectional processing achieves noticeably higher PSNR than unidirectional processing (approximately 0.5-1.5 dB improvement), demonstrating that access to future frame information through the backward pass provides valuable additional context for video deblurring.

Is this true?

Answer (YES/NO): NO